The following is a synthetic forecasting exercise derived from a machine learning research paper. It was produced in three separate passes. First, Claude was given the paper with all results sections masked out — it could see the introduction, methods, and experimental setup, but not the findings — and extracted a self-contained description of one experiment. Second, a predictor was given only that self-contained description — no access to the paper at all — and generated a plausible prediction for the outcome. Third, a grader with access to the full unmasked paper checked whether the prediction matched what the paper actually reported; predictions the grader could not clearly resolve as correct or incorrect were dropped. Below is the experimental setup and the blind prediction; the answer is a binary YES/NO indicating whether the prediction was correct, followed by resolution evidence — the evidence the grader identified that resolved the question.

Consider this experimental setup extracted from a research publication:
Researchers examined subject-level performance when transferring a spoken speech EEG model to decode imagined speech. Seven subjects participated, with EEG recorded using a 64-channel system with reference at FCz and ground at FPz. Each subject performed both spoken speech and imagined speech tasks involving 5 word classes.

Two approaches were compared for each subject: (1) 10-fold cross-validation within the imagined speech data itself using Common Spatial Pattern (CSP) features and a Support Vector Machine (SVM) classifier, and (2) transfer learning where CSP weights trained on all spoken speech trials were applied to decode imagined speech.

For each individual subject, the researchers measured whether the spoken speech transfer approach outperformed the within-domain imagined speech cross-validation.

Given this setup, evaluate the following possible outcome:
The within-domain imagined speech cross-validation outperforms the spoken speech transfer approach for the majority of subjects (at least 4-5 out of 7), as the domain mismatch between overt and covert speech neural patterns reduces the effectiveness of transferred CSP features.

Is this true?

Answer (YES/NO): YES